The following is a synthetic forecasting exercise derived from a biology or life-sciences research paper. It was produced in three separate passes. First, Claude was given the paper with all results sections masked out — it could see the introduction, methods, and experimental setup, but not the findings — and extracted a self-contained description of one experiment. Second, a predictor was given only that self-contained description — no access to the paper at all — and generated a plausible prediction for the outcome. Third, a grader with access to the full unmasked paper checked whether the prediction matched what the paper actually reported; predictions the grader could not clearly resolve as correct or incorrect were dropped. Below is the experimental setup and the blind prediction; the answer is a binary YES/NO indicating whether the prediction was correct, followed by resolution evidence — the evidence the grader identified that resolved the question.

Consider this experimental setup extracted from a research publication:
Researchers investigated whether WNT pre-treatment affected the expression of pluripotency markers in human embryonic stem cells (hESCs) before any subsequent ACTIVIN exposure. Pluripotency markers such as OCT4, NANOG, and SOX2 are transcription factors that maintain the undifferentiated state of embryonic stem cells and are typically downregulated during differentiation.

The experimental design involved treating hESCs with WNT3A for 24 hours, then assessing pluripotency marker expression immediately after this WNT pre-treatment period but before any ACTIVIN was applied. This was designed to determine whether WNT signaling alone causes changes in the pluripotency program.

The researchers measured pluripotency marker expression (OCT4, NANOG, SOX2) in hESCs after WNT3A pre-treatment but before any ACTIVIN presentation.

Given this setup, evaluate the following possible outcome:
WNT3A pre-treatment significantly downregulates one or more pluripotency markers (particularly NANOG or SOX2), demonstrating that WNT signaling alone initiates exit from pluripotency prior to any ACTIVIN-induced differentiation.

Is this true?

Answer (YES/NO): NO